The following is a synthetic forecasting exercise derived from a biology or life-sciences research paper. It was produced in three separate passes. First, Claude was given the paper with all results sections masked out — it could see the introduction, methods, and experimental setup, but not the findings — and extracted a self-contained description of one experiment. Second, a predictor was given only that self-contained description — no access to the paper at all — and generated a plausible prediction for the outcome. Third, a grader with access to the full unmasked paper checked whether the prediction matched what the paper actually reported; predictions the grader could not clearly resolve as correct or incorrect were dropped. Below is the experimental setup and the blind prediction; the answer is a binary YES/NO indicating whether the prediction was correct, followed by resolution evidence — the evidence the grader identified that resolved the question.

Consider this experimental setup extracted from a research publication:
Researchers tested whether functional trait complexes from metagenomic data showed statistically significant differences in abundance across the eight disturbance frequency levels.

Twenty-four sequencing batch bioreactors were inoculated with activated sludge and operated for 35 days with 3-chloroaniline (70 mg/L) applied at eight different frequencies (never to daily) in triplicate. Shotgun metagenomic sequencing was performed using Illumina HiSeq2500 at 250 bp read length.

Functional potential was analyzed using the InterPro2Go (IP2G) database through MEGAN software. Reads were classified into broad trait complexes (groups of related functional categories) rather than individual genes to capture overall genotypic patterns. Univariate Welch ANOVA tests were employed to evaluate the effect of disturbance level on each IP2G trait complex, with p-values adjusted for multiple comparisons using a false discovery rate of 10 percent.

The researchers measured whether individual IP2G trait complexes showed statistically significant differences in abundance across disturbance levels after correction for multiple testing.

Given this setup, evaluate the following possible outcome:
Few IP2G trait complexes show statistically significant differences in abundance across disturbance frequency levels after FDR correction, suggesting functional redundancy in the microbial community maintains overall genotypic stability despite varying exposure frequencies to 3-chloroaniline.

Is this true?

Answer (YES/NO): NO